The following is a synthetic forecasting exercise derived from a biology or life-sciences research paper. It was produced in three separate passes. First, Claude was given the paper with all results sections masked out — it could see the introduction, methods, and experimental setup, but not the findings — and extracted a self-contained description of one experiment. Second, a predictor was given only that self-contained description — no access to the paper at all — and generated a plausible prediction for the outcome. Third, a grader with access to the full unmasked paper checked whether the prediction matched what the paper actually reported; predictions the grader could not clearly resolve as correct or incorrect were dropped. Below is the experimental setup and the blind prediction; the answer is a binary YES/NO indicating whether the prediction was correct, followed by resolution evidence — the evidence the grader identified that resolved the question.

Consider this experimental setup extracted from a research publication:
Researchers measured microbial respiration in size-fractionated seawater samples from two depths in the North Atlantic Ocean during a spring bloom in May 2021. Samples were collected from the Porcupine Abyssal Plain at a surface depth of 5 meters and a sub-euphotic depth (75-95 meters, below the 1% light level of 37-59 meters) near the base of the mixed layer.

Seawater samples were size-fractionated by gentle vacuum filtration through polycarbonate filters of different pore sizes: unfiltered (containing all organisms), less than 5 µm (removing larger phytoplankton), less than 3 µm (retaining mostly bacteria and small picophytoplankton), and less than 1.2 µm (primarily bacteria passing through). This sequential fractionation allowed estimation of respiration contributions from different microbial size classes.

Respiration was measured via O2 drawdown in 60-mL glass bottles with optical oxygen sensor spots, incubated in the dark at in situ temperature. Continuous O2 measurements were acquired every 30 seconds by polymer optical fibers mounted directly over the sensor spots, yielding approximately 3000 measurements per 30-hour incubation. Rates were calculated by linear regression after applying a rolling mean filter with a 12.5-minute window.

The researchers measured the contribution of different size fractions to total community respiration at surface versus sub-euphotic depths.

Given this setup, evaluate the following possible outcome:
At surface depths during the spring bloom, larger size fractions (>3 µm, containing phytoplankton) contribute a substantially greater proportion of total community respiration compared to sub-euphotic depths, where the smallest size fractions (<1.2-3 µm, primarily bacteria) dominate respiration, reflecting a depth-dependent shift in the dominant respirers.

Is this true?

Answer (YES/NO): YES